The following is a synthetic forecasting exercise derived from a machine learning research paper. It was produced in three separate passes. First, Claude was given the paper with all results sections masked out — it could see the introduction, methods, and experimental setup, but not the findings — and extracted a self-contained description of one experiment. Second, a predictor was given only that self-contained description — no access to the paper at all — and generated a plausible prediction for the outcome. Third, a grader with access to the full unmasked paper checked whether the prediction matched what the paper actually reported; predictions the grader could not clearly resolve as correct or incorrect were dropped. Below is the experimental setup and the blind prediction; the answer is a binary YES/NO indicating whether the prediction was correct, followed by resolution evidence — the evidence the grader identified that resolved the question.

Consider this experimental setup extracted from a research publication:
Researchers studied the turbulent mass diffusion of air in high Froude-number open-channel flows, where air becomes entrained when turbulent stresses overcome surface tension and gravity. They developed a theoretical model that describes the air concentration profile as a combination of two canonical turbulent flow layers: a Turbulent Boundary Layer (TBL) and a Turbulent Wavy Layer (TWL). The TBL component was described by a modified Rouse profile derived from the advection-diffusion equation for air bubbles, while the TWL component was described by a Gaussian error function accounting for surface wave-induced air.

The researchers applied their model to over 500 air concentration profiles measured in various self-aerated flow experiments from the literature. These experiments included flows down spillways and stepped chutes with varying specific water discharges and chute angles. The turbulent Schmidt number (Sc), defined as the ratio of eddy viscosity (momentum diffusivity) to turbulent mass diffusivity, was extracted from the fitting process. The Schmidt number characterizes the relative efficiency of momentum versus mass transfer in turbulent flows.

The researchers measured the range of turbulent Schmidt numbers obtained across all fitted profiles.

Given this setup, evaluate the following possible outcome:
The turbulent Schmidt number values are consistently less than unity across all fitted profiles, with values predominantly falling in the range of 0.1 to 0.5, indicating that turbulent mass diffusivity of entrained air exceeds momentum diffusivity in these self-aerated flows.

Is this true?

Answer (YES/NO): NO